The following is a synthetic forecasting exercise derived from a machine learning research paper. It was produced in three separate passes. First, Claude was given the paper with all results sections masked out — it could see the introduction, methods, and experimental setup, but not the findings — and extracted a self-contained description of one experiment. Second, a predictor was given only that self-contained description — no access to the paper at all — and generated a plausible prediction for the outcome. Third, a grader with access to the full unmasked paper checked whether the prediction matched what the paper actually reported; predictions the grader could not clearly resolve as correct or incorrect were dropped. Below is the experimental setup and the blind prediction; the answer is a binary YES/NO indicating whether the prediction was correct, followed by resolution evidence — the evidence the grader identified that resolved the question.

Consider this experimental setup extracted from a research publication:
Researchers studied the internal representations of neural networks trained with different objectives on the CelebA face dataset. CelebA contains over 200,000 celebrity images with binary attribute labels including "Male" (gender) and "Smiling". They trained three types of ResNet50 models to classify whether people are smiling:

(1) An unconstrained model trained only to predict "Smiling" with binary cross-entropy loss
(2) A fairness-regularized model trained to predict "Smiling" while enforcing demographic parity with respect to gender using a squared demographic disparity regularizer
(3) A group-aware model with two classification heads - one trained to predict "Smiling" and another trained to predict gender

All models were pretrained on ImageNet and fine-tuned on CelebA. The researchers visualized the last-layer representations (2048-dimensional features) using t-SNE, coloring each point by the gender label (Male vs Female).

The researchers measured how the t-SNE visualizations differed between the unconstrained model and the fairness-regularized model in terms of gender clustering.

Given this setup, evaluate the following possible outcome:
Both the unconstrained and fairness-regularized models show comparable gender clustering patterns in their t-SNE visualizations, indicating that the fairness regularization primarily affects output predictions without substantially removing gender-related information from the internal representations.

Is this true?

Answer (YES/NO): NO